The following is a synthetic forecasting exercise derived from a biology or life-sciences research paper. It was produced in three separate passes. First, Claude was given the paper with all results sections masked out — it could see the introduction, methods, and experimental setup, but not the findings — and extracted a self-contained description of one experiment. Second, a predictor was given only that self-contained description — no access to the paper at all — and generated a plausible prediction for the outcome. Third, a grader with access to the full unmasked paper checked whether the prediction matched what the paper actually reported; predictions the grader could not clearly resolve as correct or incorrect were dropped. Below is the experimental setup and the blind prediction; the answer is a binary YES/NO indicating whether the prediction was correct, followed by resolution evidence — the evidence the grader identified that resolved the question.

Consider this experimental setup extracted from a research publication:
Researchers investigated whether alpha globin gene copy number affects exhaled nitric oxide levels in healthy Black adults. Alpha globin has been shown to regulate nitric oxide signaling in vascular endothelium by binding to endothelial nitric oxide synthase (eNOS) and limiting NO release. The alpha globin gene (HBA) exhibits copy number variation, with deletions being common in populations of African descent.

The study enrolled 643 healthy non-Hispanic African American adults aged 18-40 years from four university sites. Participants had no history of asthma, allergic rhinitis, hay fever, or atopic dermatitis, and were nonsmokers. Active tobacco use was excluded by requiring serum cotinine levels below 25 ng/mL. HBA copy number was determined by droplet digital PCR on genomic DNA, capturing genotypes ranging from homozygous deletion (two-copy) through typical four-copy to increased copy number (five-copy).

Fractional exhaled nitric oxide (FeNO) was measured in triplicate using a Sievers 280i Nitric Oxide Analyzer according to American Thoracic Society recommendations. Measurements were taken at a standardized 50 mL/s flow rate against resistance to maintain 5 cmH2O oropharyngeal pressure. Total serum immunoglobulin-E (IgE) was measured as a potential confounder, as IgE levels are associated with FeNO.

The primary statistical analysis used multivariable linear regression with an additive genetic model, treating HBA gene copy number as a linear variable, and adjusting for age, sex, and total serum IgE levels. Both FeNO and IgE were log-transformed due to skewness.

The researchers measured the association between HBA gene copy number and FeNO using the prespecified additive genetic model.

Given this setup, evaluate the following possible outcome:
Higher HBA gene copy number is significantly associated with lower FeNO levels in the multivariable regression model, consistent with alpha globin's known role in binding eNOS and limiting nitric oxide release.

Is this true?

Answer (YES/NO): NO